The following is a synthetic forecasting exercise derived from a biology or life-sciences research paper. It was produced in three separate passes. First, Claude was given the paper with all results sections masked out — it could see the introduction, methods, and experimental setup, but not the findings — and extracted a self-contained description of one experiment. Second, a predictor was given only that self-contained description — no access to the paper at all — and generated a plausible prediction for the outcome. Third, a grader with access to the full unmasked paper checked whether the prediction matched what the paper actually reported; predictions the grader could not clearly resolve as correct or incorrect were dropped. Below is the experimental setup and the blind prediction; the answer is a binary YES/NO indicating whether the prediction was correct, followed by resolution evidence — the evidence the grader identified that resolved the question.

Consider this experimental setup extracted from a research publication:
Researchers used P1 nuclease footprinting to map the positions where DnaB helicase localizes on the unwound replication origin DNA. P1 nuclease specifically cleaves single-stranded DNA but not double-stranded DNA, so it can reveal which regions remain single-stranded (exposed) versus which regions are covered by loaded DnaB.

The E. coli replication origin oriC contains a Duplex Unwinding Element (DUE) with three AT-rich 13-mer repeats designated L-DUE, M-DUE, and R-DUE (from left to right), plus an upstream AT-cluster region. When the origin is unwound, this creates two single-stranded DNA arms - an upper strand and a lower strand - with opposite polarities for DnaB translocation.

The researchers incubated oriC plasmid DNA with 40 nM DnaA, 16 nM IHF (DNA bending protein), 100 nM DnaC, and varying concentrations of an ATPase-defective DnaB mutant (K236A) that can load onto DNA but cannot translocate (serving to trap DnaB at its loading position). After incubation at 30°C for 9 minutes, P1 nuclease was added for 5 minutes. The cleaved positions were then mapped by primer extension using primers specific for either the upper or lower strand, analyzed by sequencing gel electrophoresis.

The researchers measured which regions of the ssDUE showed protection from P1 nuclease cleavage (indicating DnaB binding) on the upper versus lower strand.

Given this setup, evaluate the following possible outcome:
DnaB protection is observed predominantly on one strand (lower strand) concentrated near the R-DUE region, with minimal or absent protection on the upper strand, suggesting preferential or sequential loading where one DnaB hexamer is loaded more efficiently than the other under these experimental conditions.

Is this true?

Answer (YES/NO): NO